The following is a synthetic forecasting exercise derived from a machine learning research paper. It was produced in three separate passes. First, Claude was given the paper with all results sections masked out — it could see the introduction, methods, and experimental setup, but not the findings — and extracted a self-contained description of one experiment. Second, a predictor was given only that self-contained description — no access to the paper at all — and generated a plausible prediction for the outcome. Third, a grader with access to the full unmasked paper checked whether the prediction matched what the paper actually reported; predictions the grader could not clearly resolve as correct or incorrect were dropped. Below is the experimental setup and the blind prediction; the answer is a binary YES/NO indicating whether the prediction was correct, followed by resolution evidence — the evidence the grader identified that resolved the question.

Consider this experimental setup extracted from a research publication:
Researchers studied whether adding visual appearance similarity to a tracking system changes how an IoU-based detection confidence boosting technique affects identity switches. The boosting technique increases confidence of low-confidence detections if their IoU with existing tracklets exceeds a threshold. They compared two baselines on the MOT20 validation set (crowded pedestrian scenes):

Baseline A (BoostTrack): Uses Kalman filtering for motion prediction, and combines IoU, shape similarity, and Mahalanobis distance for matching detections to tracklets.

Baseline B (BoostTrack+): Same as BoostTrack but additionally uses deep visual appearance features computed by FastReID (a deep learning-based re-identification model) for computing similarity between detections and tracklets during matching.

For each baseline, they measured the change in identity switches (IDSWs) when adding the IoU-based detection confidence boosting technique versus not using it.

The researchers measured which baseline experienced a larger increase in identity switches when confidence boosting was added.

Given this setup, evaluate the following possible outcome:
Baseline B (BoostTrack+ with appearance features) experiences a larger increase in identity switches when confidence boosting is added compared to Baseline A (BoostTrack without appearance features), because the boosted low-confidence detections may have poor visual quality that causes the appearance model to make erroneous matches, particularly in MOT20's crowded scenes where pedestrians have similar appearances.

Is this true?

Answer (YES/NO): NO